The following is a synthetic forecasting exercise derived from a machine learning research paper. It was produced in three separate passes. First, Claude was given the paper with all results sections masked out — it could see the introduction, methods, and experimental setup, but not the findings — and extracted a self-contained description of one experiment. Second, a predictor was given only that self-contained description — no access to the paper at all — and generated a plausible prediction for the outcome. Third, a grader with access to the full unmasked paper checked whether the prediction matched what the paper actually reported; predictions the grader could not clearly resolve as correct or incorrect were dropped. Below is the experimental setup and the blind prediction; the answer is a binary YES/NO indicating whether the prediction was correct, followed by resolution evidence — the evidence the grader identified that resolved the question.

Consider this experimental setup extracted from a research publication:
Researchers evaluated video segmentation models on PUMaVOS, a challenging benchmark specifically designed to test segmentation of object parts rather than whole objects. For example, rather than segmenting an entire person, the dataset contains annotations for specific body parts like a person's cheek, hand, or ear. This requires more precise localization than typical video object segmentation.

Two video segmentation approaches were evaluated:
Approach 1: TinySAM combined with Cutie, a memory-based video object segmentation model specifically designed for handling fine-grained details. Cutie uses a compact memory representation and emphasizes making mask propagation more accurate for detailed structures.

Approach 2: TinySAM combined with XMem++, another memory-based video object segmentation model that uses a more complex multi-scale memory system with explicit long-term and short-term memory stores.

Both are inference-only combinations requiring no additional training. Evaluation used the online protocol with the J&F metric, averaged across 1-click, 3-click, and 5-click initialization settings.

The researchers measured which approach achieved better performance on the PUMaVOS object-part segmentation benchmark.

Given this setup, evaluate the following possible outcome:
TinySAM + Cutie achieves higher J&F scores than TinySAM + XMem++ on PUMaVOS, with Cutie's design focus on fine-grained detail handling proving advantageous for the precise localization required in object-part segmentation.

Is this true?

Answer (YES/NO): NO